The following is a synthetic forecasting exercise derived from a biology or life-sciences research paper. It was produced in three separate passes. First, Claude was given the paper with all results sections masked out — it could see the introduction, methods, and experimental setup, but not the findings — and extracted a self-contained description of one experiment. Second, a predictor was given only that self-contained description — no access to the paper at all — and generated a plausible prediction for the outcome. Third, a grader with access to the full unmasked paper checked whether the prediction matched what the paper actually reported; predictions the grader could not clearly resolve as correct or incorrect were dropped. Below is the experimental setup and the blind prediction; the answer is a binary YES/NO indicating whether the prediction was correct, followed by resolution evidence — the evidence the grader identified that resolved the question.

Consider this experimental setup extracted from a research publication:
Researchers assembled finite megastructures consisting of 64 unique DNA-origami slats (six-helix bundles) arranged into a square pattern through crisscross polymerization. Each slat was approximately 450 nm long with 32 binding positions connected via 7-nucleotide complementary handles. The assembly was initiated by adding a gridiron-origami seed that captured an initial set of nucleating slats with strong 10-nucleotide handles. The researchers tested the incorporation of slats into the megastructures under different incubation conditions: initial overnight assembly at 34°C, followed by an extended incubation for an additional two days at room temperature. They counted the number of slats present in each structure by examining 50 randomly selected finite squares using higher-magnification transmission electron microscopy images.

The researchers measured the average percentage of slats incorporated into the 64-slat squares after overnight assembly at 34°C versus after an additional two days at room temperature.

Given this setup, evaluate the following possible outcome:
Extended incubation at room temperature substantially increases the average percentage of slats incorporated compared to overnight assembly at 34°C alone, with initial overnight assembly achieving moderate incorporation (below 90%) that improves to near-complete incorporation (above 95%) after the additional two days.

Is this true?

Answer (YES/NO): NO